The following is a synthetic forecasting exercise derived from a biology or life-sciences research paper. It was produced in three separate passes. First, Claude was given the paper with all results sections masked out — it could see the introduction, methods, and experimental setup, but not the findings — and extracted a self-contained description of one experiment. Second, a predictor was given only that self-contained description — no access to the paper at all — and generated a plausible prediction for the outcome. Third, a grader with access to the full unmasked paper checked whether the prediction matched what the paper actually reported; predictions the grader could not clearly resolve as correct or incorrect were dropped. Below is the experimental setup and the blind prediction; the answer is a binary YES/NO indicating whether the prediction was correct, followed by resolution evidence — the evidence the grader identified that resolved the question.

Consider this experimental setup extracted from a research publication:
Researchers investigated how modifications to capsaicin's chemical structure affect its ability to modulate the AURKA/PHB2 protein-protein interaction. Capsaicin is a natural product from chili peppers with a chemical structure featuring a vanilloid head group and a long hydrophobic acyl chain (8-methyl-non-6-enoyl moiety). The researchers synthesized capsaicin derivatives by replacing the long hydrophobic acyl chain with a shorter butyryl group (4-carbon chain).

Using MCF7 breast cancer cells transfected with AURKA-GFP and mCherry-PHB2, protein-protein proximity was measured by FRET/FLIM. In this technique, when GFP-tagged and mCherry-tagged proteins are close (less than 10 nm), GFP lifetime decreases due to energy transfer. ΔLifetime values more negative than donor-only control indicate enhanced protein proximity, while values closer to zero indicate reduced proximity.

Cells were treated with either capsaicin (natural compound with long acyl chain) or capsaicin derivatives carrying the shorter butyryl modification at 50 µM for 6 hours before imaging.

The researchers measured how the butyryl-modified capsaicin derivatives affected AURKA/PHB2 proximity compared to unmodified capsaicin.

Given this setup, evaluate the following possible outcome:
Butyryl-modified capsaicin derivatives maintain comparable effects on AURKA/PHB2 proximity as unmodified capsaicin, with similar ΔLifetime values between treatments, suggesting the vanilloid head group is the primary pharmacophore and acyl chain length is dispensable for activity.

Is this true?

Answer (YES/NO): NO